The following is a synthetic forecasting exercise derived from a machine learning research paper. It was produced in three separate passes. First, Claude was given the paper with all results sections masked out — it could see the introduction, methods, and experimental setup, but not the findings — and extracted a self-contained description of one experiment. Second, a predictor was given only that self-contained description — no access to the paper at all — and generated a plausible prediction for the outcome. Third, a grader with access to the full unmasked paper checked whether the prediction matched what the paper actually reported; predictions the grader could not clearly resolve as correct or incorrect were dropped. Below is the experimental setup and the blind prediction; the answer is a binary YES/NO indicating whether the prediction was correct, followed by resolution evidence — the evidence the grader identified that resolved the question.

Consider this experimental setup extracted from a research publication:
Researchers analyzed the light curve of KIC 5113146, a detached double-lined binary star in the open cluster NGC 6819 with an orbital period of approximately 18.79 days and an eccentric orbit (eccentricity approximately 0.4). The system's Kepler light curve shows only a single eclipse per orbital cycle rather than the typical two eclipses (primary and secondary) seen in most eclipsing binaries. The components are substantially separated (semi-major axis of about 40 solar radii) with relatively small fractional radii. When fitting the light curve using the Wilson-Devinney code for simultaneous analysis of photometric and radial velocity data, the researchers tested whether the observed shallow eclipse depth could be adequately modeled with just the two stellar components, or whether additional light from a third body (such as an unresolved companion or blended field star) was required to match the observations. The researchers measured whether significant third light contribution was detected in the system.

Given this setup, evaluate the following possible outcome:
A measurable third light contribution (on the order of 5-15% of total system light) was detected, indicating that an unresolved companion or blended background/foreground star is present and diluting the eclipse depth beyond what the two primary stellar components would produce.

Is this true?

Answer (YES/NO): NO